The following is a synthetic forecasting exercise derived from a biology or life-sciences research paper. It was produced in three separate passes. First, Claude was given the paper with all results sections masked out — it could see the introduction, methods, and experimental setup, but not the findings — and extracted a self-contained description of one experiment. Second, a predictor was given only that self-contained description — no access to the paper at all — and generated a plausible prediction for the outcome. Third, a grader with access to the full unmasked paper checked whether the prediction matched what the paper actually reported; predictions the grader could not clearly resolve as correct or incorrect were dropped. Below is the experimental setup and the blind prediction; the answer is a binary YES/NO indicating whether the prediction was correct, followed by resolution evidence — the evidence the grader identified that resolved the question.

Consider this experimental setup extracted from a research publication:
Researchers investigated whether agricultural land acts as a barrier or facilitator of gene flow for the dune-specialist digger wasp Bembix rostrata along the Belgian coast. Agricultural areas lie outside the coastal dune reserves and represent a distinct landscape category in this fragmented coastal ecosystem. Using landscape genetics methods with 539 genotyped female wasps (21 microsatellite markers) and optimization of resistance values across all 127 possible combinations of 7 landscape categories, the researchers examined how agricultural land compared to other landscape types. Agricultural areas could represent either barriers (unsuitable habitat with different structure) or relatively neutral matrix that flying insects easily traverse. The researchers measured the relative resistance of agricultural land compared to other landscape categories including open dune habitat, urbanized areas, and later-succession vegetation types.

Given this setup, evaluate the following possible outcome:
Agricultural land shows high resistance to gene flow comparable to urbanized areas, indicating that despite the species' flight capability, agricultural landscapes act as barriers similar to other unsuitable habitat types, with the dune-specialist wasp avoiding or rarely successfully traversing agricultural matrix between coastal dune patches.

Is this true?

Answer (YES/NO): NO